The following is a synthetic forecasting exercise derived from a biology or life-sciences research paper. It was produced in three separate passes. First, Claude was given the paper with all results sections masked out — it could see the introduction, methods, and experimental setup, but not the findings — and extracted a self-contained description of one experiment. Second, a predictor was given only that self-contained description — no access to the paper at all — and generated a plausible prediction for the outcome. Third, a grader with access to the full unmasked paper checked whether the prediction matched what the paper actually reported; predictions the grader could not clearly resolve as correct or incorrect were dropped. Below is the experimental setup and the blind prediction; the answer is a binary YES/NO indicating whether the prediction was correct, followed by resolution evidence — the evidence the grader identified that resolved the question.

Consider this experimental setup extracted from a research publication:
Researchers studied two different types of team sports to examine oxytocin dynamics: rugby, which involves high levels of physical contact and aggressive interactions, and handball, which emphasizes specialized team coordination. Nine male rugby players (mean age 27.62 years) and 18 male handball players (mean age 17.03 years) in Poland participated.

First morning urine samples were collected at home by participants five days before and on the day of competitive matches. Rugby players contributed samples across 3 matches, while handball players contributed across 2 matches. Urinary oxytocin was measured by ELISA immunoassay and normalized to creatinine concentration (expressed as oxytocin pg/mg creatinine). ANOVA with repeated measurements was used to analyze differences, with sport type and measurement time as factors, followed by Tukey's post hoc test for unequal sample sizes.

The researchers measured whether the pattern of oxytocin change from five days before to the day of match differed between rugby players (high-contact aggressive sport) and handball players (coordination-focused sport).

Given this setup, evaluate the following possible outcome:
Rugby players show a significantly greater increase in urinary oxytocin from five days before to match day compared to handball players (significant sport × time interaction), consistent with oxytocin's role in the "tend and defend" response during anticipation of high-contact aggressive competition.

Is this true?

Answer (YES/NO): NO